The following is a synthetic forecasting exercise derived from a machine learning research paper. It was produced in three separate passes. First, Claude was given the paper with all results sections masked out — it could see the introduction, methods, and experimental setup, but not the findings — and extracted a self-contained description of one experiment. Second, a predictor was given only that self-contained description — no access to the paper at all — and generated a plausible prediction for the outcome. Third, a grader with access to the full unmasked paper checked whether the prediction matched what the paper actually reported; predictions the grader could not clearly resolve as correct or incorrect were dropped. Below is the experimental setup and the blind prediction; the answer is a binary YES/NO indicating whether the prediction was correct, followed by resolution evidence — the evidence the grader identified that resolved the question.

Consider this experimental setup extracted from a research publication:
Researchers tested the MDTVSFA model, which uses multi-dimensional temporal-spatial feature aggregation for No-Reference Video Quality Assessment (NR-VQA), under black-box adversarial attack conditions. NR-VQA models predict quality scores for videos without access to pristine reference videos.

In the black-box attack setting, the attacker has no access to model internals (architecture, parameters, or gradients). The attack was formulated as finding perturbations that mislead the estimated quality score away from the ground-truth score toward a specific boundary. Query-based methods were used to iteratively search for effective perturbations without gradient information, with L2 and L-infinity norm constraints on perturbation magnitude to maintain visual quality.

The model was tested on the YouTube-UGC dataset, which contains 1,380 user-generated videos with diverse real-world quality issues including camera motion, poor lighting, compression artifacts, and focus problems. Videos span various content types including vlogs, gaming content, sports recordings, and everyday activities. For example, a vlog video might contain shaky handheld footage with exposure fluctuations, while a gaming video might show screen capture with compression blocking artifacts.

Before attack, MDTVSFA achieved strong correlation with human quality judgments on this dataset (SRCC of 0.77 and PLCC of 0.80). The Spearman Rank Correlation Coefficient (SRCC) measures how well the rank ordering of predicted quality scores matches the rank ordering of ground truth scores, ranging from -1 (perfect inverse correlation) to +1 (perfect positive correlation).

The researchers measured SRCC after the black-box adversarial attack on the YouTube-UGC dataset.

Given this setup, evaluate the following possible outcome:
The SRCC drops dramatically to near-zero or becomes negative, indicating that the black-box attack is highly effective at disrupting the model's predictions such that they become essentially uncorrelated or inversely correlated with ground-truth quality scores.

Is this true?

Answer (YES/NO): YES